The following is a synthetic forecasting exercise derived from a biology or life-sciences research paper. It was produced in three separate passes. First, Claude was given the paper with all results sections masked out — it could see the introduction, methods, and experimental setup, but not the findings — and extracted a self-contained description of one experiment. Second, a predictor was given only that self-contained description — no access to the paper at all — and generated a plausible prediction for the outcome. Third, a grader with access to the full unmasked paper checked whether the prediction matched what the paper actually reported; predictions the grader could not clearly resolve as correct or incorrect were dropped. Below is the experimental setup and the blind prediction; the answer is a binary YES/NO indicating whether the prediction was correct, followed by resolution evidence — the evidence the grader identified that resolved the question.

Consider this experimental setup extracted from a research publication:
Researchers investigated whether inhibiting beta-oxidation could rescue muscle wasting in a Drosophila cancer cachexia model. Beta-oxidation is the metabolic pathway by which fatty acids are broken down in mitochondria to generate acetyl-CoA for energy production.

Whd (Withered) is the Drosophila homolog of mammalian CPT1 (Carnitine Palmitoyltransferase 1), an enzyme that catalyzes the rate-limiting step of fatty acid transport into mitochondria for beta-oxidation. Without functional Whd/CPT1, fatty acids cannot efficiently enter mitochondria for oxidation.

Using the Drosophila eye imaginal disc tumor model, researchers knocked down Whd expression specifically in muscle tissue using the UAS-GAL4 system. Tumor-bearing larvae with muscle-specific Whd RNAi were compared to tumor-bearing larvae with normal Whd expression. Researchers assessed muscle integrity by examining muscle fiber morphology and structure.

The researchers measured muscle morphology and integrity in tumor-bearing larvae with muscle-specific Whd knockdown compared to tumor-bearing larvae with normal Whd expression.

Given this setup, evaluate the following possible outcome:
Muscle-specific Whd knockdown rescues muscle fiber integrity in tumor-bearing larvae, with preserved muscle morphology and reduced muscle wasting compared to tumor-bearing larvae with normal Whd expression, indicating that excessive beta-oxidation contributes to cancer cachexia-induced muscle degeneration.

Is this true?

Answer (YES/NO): YES